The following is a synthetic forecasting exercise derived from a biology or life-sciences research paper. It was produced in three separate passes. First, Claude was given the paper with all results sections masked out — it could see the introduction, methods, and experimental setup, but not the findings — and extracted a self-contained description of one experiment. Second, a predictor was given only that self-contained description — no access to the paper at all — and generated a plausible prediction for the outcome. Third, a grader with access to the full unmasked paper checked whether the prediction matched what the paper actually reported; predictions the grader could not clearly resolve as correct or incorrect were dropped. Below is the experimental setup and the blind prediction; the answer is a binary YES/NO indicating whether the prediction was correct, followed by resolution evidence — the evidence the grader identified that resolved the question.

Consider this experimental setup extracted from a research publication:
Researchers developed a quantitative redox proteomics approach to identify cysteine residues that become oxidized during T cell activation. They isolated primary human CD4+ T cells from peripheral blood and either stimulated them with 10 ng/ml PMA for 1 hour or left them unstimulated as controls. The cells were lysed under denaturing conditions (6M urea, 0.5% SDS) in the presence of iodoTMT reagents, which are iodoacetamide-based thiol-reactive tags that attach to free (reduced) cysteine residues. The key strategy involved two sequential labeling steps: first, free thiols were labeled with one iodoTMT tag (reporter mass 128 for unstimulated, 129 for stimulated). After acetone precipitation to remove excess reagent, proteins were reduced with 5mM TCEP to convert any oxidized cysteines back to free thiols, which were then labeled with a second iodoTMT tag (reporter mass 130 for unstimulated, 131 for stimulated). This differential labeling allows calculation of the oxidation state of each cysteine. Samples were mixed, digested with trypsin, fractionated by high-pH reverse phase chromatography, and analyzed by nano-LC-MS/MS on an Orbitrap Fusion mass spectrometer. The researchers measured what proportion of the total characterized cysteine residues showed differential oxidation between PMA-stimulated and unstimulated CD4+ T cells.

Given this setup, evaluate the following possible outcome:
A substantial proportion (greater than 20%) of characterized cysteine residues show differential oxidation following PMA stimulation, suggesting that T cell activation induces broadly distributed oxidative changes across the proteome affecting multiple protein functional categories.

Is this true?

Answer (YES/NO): NO